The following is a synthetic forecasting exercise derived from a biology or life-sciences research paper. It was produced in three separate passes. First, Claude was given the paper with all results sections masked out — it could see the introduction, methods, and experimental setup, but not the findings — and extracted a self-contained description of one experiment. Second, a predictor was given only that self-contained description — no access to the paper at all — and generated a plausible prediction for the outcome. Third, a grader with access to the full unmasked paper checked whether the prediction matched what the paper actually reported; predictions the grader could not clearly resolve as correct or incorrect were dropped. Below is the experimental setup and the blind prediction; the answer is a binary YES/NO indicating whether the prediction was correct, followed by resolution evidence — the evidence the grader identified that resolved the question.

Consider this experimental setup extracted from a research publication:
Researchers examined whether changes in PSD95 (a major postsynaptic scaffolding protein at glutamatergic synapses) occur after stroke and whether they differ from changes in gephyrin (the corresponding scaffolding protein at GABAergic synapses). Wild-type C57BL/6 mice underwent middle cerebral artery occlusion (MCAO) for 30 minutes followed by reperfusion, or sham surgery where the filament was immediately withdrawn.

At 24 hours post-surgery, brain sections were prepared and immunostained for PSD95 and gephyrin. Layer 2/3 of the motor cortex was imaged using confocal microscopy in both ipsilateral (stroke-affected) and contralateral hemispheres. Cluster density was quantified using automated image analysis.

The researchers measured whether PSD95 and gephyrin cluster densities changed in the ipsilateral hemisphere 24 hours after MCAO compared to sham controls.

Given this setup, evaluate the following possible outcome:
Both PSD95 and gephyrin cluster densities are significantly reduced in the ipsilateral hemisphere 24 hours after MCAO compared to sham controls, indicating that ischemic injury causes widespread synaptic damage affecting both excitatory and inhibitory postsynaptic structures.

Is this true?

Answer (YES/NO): NO